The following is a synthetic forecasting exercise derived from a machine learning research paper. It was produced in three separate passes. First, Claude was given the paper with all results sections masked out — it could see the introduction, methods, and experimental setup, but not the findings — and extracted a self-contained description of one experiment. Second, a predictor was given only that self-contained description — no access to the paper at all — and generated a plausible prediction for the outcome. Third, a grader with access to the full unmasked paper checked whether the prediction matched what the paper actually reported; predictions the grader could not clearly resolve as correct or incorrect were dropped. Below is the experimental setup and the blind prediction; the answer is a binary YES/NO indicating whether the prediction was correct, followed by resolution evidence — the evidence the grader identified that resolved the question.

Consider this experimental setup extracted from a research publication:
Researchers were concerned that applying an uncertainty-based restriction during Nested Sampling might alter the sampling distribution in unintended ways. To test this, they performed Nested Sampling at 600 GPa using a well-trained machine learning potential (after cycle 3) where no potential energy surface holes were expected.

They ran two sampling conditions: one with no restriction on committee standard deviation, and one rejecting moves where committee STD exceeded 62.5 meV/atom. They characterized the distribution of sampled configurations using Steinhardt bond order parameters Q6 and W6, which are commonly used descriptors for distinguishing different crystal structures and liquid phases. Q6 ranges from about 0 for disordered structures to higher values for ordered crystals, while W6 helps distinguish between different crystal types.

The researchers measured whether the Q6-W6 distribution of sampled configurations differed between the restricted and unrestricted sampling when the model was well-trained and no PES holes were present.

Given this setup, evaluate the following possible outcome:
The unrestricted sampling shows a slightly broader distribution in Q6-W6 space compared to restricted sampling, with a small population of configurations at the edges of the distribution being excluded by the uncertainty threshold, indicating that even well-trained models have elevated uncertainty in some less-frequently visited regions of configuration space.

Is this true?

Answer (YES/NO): NO